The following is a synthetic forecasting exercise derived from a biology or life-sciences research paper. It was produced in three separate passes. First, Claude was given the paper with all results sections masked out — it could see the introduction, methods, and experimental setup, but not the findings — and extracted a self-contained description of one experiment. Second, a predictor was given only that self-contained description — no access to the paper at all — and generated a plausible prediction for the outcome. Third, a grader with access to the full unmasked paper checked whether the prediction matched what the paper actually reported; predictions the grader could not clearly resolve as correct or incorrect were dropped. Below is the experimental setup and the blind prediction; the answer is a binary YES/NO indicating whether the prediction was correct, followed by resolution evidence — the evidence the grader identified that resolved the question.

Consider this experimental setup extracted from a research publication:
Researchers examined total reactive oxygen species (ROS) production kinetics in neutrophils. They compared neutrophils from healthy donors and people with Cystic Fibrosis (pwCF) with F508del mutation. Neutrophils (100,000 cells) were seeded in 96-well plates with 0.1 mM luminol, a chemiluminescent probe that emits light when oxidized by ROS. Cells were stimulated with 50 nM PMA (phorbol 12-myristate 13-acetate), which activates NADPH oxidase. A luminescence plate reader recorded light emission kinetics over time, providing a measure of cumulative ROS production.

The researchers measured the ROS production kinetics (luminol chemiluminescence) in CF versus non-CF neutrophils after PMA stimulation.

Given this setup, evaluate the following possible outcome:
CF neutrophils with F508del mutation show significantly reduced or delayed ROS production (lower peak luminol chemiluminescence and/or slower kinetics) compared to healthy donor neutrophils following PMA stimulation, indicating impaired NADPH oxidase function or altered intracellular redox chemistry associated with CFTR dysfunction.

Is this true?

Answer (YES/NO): YES